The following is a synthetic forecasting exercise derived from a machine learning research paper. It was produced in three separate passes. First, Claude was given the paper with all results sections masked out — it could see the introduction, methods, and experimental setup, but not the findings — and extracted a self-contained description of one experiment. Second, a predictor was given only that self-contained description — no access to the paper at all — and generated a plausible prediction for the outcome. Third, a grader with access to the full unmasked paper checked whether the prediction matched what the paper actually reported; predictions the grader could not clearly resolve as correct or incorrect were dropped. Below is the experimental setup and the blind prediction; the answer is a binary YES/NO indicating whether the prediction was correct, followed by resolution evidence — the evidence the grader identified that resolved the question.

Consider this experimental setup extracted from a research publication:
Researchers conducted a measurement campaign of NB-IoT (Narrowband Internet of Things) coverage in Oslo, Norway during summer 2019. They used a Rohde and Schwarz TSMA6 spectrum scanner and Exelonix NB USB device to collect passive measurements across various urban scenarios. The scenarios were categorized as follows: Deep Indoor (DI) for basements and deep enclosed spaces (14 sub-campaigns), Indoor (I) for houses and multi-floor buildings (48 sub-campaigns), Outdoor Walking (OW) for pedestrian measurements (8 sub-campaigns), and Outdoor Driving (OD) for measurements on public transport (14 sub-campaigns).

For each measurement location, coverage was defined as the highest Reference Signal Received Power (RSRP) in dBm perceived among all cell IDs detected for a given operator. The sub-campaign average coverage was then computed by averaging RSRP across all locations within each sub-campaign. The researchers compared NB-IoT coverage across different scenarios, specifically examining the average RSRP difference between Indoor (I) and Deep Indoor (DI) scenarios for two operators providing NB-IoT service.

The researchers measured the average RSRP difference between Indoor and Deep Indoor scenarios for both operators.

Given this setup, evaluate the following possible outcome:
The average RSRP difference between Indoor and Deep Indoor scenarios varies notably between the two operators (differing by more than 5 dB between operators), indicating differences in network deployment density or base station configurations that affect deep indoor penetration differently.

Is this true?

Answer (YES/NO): NO